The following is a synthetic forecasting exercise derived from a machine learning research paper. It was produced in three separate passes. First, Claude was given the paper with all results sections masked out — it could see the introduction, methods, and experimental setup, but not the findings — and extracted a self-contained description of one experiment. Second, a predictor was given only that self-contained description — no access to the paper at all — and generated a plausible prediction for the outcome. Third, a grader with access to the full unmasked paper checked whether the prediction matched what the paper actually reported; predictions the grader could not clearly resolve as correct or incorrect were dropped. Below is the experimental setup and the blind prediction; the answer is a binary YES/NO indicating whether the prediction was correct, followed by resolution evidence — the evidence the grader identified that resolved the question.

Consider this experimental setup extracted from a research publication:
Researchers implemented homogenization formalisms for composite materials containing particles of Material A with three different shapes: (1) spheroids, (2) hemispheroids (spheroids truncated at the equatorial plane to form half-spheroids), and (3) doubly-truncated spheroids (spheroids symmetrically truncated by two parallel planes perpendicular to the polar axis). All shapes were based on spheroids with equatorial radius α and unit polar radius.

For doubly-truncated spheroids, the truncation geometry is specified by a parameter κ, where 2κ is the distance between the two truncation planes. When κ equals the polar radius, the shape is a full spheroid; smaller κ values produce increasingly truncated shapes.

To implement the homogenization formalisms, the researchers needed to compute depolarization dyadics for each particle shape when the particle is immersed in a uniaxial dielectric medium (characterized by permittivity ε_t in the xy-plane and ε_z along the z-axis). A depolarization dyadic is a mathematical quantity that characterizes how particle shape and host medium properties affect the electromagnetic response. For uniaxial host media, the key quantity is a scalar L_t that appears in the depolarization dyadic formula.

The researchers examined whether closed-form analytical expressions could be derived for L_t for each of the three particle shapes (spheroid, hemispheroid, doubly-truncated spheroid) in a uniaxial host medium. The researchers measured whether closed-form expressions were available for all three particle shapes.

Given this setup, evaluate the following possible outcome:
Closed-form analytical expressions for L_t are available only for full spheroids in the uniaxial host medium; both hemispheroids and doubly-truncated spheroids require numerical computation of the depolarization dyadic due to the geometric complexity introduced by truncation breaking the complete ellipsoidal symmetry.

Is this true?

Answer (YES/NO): NO